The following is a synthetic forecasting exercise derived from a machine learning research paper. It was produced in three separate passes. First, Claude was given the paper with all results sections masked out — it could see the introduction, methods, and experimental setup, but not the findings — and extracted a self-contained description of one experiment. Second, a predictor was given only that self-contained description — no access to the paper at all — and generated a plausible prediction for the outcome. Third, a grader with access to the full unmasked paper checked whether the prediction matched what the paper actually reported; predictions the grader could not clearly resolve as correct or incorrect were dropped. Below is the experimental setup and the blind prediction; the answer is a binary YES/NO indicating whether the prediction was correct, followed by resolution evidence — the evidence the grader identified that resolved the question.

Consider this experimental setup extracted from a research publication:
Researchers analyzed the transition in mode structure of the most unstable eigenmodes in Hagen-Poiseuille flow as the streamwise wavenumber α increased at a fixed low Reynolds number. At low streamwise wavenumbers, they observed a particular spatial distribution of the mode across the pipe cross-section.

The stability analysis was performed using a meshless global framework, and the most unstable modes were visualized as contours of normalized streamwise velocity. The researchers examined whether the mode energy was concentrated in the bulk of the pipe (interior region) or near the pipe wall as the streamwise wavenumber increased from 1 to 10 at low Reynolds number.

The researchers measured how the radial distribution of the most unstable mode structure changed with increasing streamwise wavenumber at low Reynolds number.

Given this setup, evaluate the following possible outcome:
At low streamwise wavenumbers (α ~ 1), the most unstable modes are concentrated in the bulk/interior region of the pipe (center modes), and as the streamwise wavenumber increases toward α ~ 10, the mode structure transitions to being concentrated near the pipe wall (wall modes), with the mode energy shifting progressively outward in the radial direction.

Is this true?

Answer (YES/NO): YES